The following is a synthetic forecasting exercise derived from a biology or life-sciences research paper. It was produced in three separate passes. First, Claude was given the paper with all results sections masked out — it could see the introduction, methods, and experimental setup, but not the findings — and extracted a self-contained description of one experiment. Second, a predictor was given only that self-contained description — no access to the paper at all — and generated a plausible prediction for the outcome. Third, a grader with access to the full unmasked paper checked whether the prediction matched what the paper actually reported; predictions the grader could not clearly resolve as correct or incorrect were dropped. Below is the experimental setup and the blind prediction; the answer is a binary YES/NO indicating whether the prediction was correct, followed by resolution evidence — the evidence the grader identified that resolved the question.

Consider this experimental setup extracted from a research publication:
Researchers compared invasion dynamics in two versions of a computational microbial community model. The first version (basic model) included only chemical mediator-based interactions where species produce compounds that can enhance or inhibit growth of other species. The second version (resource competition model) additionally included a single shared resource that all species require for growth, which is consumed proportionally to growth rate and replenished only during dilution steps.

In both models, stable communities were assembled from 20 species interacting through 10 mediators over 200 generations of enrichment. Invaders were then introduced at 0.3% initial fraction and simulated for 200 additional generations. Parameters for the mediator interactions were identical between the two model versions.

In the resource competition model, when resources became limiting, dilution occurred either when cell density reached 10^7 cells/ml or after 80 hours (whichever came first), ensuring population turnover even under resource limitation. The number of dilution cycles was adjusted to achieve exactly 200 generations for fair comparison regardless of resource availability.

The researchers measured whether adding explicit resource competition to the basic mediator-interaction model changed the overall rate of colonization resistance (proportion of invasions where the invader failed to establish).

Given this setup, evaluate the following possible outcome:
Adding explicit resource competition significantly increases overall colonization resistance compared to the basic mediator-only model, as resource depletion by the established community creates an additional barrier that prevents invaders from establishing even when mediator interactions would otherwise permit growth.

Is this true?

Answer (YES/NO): NO